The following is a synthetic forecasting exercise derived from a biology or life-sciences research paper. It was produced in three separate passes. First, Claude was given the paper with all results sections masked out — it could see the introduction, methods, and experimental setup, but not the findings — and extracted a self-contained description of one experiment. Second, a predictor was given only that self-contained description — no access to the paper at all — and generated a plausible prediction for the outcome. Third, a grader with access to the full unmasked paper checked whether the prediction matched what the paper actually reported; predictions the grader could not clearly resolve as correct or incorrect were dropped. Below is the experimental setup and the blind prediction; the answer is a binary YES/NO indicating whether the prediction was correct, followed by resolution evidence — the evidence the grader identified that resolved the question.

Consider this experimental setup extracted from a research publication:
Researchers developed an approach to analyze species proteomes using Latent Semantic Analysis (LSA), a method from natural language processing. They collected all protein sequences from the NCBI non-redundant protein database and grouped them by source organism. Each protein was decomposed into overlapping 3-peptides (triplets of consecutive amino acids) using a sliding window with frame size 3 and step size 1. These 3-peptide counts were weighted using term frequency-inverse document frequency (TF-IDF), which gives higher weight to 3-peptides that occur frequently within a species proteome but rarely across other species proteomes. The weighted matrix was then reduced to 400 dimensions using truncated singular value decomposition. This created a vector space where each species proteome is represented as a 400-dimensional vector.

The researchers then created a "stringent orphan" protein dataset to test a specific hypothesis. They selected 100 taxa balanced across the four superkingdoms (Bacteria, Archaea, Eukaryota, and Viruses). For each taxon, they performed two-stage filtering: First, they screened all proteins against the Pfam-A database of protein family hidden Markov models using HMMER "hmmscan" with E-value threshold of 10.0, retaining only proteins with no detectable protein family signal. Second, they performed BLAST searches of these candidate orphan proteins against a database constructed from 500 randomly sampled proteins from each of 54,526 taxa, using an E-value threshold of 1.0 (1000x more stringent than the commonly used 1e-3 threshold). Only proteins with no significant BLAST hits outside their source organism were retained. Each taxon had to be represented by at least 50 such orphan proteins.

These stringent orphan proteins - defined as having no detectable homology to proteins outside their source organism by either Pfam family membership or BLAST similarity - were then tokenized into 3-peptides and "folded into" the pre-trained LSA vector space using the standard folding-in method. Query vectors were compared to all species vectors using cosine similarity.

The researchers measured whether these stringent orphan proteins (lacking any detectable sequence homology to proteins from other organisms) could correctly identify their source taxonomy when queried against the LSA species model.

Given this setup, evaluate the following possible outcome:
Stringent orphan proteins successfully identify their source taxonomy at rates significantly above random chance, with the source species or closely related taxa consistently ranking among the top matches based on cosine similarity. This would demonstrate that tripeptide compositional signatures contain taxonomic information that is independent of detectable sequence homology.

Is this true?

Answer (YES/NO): YES